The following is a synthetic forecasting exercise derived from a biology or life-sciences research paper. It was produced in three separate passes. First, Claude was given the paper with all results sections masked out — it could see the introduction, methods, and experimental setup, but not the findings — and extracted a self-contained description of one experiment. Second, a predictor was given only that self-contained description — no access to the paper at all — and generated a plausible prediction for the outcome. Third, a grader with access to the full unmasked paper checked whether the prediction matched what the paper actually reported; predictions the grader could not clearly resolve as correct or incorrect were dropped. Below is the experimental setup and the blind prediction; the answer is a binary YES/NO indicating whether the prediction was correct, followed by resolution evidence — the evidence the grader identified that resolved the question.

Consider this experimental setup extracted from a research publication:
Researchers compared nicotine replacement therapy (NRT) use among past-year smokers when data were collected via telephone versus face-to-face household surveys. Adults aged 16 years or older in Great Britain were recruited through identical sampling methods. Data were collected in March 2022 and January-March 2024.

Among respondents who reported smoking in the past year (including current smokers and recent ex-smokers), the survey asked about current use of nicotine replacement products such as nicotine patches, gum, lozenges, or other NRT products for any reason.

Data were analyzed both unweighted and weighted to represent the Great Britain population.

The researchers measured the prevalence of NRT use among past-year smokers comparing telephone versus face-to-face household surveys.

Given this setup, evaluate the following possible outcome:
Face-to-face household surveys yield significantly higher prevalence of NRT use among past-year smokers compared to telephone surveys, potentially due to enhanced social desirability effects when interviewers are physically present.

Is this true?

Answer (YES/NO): NO